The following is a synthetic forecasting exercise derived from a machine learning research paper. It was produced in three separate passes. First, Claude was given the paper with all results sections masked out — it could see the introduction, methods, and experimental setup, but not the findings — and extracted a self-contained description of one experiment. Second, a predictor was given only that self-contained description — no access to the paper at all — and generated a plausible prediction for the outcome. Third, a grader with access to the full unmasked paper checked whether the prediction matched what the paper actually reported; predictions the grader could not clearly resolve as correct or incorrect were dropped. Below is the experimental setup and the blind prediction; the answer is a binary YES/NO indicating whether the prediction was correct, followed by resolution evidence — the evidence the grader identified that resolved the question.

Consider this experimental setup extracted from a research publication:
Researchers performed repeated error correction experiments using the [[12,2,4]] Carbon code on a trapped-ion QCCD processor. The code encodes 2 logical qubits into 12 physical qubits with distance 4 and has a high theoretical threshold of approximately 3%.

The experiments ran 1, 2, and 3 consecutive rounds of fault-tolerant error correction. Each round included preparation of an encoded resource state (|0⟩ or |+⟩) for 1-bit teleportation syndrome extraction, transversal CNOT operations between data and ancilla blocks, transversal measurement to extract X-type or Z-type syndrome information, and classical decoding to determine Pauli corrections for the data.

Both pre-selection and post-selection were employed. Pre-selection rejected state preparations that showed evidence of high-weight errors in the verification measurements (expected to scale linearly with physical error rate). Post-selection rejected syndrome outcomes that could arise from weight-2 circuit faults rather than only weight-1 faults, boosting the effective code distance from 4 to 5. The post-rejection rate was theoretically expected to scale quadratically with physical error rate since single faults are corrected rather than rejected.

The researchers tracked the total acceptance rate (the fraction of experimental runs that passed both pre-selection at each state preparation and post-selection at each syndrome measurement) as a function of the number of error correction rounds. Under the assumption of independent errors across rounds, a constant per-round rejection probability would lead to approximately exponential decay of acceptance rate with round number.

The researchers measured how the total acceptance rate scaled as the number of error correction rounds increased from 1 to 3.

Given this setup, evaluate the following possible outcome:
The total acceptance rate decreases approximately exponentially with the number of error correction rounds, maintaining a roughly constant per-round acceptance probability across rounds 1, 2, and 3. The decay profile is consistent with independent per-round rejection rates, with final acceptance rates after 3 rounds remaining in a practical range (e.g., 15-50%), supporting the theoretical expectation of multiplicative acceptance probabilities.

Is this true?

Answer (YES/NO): YES